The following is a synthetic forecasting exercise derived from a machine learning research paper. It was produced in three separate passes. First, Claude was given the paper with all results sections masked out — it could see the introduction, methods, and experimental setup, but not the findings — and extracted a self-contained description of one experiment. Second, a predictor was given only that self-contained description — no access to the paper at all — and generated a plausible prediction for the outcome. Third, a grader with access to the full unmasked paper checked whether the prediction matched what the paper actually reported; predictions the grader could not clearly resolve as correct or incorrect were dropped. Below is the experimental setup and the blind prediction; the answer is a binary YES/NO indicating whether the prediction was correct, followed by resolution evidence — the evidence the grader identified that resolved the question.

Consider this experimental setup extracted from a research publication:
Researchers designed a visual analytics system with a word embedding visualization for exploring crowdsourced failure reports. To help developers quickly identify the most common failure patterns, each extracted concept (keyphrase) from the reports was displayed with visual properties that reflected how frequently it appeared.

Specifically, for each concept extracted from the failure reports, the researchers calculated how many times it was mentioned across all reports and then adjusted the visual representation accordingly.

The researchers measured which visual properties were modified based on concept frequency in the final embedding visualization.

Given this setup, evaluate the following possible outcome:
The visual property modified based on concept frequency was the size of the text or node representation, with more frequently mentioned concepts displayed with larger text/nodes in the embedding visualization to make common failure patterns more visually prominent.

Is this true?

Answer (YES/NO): YES